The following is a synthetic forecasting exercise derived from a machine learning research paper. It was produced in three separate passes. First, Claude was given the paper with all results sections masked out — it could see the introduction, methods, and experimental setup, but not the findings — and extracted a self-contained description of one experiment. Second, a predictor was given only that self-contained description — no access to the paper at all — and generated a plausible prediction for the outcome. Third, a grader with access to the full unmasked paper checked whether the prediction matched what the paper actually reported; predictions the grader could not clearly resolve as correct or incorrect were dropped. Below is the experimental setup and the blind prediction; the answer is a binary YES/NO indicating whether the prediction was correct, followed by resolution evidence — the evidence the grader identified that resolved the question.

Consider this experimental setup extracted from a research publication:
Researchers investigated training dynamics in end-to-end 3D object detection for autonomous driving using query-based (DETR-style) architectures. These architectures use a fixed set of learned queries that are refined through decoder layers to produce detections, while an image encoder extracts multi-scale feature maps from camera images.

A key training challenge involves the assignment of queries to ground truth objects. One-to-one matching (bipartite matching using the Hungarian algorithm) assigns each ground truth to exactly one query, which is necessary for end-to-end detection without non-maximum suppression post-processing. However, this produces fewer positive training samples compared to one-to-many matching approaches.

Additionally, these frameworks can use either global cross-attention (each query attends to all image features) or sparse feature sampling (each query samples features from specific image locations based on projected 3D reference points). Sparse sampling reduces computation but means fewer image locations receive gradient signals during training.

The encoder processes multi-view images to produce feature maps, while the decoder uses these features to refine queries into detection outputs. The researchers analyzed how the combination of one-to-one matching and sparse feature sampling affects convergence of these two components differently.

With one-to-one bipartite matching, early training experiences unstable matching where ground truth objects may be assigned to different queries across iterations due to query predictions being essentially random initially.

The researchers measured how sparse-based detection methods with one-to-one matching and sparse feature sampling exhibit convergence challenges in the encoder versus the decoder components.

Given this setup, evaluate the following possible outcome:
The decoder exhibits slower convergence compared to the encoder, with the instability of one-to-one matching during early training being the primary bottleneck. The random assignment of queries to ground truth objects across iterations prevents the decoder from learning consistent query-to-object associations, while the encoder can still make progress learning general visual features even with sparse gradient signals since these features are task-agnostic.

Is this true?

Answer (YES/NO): NO